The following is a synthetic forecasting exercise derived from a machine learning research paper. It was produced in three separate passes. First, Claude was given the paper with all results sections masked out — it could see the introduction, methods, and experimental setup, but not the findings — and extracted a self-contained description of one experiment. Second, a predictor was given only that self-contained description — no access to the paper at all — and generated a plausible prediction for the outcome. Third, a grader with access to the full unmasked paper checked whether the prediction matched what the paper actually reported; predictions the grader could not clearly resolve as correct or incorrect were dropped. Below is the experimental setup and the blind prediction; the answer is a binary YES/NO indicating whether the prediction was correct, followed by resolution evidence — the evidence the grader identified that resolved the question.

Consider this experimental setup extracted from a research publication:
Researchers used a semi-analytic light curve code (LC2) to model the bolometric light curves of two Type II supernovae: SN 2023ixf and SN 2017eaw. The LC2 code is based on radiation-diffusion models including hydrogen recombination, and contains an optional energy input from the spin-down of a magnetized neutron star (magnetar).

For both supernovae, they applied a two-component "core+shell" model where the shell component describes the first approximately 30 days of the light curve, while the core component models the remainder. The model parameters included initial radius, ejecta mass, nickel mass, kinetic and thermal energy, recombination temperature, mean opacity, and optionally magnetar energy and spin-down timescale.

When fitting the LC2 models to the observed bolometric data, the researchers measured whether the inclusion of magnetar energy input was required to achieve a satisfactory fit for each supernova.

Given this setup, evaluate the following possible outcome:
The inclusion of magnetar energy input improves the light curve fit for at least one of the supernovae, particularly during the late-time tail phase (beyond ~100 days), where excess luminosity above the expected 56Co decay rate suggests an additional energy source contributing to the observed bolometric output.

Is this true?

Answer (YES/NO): YES